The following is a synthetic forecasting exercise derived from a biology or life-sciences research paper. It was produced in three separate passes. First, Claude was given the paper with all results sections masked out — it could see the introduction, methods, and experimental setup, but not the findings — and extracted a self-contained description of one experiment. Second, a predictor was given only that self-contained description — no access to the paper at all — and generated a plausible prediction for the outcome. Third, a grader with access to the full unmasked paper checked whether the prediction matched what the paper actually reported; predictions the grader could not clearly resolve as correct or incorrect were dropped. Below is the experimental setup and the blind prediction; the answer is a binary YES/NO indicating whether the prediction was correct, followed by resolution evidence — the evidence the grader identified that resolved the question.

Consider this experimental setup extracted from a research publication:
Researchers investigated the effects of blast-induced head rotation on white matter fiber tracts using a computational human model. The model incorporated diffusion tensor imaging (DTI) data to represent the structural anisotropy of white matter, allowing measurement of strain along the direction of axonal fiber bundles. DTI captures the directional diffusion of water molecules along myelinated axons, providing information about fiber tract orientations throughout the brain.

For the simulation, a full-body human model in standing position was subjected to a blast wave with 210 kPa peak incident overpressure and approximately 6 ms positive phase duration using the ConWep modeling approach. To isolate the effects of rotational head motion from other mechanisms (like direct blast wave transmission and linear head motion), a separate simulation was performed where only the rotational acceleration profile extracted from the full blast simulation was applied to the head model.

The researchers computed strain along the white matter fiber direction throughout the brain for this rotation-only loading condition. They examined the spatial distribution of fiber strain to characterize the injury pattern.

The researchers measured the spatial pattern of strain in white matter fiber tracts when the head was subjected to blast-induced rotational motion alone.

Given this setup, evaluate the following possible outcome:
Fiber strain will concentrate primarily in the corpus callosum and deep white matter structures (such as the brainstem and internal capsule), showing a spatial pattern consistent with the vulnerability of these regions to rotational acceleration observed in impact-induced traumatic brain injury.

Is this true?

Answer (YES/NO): NO